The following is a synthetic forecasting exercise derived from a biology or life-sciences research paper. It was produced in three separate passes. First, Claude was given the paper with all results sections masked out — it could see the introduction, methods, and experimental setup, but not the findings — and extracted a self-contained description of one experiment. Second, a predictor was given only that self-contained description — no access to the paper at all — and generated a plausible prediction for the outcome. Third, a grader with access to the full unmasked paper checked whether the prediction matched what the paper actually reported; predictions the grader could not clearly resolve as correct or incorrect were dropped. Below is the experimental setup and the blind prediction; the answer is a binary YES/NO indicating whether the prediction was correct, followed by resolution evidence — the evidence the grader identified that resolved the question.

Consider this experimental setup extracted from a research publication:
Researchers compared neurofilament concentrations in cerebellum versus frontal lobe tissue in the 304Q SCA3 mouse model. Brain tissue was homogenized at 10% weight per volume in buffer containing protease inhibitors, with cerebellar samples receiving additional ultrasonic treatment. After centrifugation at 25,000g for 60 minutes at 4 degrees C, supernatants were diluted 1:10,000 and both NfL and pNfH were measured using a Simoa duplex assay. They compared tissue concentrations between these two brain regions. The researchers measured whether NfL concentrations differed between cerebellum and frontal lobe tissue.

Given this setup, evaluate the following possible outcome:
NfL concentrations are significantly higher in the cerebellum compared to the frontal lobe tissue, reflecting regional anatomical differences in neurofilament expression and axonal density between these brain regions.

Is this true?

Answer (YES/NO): YES